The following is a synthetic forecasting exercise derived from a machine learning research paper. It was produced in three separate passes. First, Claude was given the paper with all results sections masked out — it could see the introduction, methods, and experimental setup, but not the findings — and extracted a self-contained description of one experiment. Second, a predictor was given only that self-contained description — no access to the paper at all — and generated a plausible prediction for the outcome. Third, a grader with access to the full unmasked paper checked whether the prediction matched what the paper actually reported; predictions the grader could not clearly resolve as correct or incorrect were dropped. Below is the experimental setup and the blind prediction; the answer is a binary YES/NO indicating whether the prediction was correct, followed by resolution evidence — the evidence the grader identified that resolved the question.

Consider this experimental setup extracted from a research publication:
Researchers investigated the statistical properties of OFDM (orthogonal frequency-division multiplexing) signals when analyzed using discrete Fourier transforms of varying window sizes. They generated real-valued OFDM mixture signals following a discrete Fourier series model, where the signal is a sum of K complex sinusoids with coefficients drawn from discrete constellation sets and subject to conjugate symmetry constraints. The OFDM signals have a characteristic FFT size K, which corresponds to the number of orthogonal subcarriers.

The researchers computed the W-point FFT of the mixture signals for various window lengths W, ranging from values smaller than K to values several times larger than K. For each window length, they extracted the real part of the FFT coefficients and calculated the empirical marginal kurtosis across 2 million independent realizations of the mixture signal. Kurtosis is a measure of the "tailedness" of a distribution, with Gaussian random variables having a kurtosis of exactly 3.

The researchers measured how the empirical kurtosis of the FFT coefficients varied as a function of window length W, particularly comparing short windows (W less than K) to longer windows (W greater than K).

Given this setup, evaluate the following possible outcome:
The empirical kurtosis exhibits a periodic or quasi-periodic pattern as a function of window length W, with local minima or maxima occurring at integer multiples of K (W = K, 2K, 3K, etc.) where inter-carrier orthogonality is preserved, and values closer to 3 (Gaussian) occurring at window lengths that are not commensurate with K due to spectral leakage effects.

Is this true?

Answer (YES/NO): NO